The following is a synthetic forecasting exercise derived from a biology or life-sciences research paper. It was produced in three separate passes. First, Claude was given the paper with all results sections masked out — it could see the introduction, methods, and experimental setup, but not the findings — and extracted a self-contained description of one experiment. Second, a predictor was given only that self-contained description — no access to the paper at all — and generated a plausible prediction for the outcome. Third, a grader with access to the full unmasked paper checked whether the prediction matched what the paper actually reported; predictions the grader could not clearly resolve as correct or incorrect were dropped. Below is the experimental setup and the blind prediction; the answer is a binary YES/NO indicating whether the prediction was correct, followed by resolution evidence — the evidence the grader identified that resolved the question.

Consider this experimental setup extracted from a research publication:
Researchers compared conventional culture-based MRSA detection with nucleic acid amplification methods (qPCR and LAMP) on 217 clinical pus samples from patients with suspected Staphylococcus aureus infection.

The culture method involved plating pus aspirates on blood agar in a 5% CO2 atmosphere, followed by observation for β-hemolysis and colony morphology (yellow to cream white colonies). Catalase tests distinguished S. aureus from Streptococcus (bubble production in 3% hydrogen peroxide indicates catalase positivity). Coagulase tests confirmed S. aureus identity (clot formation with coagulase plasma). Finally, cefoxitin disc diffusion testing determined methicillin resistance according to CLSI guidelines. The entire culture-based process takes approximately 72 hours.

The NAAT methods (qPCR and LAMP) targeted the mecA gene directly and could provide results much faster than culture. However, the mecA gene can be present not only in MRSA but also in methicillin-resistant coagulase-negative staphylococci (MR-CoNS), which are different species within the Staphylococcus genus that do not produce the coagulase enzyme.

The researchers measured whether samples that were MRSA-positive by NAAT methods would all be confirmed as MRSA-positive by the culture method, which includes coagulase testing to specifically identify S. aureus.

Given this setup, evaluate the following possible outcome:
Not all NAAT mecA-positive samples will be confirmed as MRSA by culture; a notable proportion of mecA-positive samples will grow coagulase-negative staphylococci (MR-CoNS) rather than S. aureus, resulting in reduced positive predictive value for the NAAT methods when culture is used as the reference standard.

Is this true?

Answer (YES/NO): YES